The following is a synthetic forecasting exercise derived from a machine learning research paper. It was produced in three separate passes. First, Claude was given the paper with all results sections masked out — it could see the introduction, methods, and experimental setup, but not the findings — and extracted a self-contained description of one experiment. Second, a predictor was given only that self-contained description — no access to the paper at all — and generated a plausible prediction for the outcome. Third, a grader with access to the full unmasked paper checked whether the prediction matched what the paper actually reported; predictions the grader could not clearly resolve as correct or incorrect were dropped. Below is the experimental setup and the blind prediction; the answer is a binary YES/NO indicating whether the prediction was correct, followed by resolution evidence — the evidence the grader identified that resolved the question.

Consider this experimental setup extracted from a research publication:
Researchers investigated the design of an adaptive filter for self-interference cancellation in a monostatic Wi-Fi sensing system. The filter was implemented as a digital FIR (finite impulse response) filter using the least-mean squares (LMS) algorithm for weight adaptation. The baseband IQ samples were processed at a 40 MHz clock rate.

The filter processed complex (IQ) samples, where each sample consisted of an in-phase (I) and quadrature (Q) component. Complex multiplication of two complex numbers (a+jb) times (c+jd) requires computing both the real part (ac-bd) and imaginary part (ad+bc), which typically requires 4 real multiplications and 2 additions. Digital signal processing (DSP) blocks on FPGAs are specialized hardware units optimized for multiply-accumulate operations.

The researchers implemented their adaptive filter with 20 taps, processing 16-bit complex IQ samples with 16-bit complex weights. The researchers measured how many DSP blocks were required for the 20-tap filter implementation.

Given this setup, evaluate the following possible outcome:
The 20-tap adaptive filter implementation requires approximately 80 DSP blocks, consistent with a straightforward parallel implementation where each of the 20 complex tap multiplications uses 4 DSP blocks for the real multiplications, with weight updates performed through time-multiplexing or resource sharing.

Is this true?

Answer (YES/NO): YES